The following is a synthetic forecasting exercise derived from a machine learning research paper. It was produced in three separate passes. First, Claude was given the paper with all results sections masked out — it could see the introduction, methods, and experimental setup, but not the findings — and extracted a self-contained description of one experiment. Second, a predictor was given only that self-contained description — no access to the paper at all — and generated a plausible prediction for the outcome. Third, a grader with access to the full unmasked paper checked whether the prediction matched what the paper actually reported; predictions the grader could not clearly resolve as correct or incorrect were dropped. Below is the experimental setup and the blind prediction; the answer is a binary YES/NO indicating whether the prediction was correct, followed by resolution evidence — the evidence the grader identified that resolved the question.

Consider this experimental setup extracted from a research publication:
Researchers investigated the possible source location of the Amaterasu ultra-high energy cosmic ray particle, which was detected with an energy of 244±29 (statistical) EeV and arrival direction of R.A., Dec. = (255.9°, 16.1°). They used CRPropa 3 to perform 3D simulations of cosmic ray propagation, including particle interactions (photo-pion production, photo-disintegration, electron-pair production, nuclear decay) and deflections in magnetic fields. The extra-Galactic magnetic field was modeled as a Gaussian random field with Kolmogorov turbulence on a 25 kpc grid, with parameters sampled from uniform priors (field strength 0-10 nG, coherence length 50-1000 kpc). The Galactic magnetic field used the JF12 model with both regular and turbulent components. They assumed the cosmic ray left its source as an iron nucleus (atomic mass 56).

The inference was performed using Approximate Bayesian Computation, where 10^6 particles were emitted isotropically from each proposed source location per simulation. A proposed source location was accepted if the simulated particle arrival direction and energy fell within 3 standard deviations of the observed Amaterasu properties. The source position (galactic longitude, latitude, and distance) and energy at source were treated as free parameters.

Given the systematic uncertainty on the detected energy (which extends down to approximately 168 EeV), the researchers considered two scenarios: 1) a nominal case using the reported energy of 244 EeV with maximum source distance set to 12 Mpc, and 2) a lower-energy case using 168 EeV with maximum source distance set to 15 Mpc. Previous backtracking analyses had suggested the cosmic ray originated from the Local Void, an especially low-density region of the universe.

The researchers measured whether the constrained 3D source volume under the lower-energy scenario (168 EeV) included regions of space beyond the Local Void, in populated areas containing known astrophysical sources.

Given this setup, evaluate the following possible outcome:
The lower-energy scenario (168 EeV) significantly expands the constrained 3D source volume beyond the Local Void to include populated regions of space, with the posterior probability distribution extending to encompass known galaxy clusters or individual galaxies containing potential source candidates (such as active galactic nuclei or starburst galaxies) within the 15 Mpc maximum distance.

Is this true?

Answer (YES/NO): YES